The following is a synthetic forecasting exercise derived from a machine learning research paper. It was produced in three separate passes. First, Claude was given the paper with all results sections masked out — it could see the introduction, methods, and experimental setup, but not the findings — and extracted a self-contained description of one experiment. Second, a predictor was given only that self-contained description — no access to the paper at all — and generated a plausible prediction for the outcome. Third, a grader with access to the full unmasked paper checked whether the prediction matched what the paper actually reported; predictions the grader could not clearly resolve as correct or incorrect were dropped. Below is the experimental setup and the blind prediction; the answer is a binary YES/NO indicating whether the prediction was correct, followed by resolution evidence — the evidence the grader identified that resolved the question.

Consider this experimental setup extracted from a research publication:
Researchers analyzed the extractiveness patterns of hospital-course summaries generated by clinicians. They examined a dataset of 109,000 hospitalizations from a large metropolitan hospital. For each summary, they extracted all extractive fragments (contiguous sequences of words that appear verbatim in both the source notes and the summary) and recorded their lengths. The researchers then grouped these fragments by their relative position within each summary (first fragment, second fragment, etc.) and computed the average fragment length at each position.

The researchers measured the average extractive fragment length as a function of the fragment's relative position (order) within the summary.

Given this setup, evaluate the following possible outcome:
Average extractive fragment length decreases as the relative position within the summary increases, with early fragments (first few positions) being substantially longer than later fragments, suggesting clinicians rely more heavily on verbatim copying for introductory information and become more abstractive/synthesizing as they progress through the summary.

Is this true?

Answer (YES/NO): YES